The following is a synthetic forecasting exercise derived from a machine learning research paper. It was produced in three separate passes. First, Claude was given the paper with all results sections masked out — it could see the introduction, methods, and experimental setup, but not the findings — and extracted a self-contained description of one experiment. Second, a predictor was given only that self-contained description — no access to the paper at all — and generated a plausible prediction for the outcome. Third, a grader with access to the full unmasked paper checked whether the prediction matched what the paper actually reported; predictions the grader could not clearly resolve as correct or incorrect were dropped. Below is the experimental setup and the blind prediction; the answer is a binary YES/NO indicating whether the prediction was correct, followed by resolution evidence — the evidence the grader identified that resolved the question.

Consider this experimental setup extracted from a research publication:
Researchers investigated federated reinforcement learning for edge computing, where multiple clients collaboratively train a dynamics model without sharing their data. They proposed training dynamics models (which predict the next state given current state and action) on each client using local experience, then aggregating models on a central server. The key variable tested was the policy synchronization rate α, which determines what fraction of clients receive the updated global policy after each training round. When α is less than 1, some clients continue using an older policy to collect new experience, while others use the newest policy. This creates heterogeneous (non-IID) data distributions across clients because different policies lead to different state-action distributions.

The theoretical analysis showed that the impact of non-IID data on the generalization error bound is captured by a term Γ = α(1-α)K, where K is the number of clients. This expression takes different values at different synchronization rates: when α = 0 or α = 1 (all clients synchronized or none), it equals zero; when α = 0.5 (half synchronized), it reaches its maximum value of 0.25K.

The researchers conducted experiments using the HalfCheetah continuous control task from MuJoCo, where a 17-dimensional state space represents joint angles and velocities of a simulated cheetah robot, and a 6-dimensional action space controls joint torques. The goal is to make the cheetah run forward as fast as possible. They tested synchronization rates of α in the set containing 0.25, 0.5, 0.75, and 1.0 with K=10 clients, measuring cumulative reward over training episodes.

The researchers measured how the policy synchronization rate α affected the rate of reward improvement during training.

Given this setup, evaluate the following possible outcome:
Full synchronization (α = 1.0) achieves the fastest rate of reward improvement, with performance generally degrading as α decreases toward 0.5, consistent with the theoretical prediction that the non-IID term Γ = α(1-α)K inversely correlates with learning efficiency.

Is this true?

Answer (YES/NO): YES